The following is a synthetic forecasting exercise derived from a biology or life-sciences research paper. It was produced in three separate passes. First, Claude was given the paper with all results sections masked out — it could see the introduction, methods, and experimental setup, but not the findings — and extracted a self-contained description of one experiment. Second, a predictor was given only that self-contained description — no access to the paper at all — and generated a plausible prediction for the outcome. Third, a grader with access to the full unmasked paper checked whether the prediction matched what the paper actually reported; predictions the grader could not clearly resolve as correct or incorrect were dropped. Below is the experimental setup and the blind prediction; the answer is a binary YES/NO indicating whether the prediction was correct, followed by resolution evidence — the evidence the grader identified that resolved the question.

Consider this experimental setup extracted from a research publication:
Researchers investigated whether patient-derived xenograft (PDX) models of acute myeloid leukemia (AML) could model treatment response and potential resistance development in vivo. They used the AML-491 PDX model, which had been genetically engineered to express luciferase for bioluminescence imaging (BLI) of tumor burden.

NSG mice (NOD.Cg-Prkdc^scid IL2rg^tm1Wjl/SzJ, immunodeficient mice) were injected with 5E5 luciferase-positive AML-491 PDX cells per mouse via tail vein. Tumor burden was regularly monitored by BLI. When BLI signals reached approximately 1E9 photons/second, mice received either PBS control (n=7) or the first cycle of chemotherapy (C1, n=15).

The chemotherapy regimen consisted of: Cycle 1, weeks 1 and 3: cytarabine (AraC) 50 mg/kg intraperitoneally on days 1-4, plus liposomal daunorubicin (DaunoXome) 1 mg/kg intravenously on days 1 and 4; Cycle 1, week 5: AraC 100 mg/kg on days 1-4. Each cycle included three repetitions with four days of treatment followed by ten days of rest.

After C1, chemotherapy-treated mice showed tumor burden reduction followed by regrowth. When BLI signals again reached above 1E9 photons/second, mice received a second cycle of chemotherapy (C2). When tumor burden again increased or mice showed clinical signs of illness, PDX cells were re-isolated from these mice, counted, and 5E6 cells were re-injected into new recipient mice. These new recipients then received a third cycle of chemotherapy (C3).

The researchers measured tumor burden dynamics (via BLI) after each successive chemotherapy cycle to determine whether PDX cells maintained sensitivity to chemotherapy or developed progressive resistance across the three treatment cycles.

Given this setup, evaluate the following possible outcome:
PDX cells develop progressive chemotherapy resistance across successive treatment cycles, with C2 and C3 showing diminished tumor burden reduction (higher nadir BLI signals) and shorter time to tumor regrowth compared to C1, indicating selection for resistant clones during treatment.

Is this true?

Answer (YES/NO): NO